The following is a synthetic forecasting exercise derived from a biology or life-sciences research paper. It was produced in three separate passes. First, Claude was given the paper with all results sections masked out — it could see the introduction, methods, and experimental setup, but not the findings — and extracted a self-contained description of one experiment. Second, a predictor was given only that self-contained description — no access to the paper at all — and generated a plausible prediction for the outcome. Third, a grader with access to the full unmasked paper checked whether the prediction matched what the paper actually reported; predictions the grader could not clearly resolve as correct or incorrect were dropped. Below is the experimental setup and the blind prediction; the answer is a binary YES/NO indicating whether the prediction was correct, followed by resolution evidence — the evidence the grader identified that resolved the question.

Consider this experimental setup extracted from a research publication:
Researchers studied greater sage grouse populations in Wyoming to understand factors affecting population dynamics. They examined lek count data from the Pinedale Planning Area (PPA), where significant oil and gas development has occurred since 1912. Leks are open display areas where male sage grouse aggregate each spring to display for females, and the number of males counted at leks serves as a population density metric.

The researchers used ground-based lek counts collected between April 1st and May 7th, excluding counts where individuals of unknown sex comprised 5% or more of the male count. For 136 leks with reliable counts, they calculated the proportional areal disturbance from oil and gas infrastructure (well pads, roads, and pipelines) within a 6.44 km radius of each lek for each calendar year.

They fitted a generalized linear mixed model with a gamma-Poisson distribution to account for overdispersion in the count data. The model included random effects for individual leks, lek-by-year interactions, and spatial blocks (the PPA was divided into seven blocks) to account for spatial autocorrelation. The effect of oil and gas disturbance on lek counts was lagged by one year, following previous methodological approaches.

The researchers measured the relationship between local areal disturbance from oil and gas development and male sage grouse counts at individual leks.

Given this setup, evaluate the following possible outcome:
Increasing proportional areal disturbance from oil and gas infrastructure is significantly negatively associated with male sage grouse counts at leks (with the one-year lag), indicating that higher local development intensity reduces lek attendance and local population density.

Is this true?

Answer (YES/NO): YES